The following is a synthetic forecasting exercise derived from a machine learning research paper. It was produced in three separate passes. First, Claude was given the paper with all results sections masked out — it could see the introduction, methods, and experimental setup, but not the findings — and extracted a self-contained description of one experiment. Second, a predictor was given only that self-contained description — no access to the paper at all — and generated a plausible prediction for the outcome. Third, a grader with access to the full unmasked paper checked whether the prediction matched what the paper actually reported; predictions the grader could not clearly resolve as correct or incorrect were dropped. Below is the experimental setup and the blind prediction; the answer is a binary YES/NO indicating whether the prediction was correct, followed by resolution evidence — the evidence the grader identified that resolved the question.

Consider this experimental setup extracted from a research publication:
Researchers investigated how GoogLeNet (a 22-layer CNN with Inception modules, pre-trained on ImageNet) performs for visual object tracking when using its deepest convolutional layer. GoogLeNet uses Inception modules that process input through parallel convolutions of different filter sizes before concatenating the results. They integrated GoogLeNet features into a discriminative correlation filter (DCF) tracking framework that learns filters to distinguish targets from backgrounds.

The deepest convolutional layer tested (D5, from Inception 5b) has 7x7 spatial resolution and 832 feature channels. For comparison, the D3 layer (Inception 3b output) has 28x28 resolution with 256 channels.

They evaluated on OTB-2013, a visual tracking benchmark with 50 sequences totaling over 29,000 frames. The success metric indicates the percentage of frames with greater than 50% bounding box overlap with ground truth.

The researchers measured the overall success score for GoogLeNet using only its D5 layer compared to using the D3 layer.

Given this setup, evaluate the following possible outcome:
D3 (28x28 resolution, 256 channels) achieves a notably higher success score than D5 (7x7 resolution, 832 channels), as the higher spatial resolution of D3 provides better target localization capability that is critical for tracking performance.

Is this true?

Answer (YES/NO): YES